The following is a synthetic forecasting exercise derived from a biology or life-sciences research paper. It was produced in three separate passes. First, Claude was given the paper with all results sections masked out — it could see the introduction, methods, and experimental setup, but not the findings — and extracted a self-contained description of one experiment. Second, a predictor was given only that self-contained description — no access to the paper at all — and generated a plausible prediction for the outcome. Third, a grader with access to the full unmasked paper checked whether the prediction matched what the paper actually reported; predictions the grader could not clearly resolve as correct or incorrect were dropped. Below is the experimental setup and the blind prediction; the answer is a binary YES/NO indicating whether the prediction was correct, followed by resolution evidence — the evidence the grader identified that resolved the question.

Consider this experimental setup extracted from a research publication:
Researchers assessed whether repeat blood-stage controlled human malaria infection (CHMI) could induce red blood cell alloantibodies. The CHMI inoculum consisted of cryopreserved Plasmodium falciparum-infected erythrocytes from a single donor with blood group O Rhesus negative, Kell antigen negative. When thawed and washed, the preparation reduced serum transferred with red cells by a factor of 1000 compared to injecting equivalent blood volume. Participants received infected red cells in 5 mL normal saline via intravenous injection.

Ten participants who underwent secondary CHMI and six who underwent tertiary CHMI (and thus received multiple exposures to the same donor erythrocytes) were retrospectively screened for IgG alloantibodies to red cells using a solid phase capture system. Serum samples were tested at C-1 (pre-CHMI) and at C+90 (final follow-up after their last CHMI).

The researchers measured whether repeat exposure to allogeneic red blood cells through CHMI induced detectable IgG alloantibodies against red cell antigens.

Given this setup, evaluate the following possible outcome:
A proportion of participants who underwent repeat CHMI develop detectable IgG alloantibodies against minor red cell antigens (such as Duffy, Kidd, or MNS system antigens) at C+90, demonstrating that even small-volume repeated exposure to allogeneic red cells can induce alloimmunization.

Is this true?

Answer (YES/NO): NO